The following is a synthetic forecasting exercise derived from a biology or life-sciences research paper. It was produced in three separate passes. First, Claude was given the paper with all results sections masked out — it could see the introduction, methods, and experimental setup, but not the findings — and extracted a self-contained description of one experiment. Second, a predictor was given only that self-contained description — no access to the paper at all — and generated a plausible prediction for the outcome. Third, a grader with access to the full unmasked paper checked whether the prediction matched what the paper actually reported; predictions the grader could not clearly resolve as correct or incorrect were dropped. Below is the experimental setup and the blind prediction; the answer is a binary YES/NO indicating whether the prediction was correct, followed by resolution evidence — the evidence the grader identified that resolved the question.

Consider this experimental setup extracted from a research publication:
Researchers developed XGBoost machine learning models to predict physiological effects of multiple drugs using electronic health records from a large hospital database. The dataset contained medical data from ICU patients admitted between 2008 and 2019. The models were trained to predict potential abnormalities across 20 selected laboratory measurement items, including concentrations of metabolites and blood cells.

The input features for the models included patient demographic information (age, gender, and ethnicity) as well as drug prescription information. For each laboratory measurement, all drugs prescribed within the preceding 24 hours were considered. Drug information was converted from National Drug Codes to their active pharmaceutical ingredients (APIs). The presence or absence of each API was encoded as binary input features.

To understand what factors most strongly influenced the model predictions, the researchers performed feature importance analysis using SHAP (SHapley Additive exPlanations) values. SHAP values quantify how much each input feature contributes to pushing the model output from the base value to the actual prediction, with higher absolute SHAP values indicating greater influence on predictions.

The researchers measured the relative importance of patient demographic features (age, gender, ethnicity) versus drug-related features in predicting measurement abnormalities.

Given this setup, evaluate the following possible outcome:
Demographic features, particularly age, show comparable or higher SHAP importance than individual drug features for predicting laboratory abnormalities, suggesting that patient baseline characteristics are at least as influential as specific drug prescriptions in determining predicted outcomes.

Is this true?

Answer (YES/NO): YES